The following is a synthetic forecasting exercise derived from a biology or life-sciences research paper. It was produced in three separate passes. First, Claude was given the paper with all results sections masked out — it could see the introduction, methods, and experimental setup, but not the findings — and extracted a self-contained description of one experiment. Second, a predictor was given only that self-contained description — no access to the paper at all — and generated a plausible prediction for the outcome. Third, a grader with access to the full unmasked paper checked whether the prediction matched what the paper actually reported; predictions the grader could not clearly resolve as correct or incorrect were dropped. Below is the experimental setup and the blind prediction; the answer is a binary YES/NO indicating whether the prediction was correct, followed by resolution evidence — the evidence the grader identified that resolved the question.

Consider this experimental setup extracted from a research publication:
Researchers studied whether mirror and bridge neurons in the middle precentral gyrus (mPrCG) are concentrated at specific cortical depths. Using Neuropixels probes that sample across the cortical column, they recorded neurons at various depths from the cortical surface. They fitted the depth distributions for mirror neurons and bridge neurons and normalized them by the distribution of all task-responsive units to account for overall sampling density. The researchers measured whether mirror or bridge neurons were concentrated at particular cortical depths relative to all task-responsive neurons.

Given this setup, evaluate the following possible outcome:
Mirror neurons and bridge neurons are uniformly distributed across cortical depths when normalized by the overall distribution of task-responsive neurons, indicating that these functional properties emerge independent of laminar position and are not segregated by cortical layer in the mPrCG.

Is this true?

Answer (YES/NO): NO